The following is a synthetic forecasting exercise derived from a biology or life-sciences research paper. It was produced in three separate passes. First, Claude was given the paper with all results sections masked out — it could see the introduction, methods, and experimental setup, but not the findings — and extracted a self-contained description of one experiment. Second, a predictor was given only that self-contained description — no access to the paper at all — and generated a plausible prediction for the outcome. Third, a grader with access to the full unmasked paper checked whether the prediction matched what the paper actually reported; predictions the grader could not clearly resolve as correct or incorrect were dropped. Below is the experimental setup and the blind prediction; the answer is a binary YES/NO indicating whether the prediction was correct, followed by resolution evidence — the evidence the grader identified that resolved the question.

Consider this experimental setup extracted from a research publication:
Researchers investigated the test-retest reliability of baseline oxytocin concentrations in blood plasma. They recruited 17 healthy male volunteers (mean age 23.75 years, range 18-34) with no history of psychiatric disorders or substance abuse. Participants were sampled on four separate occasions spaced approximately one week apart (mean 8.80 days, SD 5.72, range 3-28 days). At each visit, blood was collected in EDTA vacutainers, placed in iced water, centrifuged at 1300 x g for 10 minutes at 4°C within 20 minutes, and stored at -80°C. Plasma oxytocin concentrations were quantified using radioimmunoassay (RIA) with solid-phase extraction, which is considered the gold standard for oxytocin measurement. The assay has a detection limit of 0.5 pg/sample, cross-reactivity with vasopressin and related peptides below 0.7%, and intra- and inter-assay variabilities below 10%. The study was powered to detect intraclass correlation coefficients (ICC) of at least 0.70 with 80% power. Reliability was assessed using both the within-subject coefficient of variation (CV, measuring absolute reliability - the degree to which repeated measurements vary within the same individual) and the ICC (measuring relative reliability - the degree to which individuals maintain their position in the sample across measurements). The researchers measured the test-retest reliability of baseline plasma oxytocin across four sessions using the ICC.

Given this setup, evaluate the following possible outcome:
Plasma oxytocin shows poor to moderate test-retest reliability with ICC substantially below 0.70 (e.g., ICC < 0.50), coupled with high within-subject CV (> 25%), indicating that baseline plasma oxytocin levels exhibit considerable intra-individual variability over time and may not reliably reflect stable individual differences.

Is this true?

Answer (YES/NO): YES